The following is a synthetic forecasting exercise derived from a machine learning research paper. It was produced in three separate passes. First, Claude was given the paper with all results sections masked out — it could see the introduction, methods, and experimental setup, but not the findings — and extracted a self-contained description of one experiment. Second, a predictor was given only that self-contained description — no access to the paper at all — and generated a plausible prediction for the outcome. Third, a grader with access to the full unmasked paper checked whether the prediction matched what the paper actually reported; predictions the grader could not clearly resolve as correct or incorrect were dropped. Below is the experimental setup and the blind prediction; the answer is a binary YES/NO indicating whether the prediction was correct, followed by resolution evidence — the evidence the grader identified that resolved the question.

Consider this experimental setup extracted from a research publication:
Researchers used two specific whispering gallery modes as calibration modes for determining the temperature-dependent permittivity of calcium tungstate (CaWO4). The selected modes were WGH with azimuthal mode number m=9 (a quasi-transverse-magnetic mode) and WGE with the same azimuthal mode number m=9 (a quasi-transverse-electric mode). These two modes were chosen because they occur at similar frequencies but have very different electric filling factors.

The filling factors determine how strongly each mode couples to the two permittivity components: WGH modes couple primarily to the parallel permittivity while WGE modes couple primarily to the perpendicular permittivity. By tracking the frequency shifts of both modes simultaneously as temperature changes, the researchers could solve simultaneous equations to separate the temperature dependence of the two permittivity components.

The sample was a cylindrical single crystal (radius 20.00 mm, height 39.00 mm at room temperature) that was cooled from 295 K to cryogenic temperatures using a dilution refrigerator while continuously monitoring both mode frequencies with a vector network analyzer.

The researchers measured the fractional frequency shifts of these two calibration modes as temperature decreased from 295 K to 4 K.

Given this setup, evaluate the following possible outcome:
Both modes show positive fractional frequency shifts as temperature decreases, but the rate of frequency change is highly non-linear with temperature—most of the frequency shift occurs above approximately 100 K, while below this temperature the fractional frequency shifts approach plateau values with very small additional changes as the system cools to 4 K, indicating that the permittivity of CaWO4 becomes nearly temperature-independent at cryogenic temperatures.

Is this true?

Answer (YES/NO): YES